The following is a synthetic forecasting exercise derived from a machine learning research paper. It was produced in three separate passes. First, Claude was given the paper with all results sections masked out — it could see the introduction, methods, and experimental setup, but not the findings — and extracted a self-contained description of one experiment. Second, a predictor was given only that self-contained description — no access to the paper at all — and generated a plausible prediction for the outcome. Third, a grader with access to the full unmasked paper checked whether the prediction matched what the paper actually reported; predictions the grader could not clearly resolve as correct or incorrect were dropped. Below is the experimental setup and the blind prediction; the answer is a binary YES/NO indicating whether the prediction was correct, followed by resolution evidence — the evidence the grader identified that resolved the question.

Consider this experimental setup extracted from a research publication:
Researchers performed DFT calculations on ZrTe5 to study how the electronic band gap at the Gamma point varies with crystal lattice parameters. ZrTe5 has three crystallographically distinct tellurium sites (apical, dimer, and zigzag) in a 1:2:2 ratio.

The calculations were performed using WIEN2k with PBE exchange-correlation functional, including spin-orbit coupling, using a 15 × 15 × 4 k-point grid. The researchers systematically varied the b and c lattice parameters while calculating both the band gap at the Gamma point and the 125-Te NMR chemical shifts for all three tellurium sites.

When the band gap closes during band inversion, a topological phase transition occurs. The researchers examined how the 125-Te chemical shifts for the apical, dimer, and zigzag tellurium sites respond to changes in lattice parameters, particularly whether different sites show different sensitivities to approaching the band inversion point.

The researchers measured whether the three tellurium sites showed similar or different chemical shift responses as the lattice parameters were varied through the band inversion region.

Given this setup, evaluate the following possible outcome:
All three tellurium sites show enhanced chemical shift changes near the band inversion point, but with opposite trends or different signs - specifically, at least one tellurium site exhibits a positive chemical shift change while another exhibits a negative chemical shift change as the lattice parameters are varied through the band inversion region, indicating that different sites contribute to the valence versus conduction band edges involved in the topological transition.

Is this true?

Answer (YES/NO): NO